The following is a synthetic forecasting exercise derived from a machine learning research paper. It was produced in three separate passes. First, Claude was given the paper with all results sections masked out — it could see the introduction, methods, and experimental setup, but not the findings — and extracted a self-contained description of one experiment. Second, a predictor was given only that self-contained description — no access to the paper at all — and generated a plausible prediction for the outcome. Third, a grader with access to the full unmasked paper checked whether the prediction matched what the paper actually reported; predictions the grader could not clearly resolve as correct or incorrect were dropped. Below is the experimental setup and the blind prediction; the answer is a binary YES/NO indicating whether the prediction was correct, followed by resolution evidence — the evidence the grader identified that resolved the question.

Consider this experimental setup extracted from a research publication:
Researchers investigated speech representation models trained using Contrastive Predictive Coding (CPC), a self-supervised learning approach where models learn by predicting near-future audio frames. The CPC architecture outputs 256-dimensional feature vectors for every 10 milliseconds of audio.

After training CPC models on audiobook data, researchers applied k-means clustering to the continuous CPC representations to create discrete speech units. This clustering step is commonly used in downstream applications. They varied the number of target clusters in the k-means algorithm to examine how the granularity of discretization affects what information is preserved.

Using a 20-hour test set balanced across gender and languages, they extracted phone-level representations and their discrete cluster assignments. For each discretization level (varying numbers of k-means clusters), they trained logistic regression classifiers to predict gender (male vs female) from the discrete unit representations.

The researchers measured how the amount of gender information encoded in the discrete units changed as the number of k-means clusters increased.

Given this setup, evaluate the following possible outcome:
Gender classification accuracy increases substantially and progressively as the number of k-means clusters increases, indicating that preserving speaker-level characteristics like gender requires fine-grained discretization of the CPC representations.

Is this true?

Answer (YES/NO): YES